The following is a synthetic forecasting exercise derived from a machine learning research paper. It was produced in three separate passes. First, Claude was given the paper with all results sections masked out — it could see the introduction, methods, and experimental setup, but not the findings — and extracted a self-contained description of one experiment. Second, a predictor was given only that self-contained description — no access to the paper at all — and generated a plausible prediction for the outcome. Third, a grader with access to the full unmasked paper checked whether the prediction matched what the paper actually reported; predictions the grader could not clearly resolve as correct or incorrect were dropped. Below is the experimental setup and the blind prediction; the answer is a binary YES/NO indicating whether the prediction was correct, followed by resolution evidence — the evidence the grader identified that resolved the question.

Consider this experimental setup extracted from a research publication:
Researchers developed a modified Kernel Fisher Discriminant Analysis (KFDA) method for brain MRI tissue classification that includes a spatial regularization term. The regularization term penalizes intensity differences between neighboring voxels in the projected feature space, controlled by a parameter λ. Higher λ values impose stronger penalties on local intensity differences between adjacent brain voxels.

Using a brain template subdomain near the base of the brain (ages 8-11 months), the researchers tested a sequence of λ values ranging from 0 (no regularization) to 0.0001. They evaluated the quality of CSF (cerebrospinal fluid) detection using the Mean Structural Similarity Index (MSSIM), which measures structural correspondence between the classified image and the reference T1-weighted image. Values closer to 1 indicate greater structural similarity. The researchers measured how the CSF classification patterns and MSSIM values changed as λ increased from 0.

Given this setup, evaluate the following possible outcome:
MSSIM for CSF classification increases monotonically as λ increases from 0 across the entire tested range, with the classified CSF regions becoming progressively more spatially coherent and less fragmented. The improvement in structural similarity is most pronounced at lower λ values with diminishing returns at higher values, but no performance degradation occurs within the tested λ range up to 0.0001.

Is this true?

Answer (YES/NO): NO